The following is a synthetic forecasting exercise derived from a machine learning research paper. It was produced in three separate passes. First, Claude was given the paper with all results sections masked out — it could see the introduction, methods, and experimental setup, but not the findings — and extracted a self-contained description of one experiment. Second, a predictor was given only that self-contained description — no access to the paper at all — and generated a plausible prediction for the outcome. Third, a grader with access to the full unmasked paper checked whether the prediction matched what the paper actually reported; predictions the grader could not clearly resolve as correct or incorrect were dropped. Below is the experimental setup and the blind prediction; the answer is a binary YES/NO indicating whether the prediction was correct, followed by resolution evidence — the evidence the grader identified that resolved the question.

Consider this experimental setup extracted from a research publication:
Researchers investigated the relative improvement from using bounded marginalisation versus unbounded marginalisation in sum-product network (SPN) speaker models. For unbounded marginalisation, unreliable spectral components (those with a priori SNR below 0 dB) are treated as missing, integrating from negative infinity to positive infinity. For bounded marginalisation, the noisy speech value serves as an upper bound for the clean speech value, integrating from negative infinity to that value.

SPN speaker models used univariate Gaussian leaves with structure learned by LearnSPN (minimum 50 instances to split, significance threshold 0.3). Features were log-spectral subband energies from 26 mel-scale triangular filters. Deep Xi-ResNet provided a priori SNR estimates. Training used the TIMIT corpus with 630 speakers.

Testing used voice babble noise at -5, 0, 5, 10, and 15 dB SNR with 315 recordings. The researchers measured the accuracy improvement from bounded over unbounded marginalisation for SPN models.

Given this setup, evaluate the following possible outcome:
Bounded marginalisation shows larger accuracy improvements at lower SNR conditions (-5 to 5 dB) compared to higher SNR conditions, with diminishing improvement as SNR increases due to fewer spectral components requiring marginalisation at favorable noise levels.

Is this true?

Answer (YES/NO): NO